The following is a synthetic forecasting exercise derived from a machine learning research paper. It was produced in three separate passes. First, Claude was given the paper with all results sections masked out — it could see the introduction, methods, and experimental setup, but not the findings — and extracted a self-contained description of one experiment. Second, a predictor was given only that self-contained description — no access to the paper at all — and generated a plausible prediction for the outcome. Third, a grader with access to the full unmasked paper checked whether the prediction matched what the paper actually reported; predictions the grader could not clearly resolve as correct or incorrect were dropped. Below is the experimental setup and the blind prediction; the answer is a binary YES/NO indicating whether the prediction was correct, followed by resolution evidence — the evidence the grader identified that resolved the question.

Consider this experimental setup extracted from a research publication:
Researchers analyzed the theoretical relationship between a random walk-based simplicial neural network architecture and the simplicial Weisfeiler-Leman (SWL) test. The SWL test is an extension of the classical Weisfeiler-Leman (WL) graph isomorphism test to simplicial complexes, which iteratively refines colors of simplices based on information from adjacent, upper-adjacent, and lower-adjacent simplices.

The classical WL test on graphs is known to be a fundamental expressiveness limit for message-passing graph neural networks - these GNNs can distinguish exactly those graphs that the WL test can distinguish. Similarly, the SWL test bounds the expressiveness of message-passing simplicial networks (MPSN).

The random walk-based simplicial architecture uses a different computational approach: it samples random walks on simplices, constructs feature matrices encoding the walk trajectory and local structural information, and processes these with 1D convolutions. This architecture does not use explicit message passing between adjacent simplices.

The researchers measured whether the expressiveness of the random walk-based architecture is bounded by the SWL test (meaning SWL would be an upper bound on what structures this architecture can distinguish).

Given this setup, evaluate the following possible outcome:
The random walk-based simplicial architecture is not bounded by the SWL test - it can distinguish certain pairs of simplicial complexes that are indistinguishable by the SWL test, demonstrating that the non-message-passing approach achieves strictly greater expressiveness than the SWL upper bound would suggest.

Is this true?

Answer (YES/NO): NO